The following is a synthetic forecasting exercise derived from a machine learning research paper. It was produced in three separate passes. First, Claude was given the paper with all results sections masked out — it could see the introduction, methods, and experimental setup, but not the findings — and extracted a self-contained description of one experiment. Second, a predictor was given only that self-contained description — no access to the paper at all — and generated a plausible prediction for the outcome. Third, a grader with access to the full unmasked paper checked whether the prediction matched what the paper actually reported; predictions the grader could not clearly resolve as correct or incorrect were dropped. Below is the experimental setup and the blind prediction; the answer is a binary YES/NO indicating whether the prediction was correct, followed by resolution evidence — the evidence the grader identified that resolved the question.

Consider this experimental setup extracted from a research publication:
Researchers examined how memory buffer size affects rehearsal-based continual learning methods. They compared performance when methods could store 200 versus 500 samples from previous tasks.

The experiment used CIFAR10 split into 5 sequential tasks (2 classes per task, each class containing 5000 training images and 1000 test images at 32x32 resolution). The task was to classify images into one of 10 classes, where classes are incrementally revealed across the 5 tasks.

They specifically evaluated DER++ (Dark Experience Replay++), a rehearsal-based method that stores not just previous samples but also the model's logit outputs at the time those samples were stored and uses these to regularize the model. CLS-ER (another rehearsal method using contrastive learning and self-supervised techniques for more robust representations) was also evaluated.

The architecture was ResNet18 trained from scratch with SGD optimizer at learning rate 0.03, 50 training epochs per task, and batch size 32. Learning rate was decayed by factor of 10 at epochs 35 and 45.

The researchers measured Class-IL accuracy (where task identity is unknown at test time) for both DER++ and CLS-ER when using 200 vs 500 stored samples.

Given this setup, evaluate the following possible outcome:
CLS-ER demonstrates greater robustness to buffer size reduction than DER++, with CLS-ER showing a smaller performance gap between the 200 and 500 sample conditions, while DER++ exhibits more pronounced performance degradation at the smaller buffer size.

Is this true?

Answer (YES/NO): NO